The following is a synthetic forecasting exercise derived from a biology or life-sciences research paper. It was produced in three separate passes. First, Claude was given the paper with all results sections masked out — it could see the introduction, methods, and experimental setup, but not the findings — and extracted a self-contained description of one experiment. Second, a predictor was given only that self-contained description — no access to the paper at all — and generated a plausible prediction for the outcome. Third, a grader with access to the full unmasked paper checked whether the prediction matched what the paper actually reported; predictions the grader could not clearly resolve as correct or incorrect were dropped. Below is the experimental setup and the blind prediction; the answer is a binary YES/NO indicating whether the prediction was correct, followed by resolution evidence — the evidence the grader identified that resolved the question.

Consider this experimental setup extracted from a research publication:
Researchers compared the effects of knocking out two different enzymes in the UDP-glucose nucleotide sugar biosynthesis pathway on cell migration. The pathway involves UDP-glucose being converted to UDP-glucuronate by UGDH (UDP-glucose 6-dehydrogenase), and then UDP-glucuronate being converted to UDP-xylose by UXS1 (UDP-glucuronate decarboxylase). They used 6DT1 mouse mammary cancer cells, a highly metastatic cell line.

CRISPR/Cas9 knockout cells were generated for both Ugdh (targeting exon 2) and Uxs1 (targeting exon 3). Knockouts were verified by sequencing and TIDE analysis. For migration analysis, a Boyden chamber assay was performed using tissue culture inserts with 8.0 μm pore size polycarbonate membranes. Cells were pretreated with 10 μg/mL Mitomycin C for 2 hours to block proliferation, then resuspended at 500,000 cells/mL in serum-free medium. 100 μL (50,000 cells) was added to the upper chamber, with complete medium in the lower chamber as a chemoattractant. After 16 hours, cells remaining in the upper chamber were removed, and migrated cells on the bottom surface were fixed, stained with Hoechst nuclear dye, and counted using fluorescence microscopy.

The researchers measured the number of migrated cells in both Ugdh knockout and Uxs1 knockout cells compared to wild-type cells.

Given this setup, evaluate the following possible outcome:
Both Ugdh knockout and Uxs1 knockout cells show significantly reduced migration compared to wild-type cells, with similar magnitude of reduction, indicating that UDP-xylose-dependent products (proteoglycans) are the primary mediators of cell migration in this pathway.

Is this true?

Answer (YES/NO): NO